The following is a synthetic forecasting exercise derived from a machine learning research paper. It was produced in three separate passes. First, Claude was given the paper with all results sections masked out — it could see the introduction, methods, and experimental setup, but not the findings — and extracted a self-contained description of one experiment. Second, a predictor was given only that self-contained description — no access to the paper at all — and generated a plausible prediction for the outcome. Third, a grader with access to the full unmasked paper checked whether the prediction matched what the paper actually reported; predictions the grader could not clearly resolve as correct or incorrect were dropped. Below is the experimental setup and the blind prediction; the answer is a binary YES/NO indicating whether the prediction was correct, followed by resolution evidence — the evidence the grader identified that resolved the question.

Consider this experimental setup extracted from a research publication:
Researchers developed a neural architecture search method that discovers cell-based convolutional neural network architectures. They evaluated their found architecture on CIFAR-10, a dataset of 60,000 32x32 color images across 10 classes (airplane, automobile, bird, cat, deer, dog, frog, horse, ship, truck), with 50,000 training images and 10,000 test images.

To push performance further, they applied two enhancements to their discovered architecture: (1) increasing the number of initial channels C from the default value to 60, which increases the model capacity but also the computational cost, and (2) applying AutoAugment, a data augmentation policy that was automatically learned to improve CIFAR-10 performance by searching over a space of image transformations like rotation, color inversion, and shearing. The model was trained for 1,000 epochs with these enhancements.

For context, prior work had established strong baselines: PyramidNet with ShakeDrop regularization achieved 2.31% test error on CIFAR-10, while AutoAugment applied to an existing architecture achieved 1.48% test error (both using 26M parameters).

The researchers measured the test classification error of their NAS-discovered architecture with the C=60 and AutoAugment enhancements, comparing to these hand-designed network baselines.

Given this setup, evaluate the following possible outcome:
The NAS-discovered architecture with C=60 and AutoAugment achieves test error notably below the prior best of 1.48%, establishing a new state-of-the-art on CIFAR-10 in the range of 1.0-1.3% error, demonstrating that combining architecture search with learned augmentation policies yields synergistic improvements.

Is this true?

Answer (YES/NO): NO